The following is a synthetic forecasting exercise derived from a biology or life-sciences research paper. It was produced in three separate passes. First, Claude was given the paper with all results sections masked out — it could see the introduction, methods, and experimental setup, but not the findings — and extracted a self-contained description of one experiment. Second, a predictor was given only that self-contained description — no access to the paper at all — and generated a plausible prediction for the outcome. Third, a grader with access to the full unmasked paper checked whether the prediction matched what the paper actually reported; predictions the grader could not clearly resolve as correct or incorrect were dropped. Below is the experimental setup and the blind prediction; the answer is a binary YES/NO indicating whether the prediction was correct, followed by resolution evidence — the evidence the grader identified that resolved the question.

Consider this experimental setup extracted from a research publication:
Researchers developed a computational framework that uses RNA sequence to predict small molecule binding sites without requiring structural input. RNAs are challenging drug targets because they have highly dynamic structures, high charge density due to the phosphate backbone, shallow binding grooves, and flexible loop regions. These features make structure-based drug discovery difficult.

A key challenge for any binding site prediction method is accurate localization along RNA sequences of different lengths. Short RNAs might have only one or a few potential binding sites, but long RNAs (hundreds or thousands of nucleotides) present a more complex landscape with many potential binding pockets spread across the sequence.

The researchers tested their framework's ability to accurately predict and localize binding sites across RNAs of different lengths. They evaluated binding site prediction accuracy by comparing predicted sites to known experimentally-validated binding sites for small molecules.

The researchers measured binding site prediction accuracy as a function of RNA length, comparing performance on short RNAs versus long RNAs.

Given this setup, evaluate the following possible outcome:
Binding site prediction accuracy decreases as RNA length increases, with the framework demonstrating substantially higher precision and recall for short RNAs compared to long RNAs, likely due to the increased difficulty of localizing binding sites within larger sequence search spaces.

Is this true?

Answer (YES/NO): YES